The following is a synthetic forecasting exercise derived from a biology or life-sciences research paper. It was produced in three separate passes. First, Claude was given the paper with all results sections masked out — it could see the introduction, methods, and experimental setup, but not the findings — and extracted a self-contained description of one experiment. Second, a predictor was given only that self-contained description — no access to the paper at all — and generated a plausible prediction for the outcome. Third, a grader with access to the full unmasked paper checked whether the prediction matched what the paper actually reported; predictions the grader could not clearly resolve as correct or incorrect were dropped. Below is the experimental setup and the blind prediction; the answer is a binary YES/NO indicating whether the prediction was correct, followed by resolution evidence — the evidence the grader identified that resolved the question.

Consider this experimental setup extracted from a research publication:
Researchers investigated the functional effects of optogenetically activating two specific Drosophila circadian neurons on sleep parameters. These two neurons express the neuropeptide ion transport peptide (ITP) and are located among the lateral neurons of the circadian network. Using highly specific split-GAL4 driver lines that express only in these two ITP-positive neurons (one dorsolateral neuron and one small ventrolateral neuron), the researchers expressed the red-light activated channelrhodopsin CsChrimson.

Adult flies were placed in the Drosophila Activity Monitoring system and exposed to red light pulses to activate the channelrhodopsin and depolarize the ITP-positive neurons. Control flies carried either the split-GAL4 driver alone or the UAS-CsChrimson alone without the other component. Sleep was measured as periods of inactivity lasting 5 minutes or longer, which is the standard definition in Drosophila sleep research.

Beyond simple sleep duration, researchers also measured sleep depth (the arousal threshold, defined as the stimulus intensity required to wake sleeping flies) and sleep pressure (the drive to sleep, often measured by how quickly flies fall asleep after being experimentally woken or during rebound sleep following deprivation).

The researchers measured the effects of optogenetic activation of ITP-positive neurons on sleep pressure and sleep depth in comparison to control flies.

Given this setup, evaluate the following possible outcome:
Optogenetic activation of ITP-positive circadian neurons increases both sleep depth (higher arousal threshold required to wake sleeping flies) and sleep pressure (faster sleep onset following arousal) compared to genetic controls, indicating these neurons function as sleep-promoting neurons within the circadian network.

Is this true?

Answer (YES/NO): NO